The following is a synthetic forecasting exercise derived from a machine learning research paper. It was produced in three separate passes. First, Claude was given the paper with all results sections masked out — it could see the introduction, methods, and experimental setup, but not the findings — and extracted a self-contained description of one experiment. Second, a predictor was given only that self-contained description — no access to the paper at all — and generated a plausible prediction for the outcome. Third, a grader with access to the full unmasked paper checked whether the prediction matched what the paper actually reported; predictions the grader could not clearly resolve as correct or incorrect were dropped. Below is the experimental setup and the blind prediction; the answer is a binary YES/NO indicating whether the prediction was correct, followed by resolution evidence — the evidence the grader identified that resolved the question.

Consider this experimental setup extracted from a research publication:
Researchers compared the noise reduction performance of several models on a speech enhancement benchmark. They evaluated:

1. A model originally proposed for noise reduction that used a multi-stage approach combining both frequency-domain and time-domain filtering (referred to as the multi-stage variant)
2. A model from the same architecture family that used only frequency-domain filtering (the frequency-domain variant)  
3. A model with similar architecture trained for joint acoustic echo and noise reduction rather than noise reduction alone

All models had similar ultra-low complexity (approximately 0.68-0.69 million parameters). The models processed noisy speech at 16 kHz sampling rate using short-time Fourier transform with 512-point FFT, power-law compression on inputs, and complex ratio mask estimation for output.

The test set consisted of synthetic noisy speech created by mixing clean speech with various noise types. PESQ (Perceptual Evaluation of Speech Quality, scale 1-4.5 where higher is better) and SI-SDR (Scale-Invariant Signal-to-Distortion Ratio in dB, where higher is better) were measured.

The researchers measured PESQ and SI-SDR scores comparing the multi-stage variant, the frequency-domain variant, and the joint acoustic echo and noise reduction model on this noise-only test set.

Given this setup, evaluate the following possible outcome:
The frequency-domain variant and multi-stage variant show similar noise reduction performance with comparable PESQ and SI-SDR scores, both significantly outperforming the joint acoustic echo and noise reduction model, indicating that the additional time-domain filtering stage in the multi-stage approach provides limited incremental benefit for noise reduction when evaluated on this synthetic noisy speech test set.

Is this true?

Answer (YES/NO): NO